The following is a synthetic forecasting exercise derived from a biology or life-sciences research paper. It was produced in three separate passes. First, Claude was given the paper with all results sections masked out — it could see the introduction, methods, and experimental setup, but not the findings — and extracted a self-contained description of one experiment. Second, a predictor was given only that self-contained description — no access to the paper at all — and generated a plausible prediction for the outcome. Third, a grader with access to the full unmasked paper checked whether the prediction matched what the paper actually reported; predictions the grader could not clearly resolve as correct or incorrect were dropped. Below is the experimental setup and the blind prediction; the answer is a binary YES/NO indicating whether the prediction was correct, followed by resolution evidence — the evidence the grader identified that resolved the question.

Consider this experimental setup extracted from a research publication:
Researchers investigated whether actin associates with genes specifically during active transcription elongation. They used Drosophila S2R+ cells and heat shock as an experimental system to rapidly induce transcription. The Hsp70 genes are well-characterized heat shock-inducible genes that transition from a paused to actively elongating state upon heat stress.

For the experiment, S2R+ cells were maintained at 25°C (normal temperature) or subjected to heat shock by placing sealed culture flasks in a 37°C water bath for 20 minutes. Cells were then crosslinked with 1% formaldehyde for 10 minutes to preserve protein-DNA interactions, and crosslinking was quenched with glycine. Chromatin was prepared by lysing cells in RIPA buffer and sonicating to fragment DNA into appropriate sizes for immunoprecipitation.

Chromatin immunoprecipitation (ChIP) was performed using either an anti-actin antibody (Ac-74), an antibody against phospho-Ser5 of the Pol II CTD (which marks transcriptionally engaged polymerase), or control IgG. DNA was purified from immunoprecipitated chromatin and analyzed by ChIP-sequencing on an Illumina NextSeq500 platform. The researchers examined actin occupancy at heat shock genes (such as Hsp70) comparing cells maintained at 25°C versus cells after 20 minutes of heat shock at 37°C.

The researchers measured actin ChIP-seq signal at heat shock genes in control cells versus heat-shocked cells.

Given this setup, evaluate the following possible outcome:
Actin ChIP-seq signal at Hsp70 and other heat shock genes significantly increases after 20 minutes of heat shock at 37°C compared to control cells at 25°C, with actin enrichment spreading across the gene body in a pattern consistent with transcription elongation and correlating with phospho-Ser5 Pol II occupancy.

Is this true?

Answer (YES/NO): NO